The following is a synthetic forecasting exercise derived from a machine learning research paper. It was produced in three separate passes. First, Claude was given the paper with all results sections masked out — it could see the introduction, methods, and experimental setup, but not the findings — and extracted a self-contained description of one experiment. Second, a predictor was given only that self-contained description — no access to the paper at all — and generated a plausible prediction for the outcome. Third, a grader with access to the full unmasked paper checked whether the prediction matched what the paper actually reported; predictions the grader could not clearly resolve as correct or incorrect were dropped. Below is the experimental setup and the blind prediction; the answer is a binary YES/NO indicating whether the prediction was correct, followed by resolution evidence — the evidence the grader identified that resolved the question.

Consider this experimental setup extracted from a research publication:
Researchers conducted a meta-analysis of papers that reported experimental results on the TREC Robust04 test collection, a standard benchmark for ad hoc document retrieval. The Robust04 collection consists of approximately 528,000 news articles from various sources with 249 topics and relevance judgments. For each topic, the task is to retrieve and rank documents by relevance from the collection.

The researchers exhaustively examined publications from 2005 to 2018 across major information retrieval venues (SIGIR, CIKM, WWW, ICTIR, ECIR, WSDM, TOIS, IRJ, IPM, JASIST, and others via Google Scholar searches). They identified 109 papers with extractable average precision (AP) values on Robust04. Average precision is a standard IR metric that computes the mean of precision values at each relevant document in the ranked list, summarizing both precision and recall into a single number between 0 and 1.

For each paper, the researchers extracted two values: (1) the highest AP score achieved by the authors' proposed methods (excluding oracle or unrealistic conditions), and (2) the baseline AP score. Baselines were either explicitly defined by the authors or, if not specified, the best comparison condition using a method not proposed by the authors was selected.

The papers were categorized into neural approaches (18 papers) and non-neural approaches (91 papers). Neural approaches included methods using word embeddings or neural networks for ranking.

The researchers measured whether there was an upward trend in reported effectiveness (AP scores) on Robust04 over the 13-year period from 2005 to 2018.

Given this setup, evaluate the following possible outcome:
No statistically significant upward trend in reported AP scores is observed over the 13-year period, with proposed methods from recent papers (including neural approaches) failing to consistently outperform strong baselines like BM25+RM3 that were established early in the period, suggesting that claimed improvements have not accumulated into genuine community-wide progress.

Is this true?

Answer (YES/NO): YES